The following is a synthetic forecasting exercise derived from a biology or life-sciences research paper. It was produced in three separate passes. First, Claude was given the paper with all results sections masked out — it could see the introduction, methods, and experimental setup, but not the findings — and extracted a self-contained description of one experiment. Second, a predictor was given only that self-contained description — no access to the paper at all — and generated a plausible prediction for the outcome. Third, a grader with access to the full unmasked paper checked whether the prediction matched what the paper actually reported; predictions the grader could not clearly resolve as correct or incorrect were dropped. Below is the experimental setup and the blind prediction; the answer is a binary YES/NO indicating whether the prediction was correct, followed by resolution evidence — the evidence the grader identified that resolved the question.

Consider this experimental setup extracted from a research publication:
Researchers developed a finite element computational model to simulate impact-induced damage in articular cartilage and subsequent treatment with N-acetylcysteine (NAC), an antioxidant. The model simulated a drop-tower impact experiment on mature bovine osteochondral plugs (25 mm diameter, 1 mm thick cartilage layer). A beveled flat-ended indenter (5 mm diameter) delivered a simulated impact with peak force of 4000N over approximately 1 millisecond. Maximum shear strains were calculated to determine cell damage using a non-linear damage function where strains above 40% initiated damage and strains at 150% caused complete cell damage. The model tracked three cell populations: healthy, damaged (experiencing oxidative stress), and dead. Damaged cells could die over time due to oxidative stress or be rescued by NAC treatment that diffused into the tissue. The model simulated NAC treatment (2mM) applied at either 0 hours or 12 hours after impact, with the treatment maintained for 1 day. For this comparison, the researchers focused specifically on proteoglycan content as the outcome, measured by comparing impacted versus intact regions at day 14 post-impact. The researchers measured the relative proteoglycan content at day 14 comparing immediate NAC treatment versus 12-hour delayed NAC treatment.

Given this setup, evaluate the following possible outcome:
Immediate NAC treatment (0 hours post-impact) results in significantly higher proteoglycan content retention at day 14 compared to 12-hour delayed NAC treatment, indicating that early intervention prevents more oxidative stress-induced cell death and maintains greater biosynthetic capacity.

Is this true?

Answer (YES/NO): YES